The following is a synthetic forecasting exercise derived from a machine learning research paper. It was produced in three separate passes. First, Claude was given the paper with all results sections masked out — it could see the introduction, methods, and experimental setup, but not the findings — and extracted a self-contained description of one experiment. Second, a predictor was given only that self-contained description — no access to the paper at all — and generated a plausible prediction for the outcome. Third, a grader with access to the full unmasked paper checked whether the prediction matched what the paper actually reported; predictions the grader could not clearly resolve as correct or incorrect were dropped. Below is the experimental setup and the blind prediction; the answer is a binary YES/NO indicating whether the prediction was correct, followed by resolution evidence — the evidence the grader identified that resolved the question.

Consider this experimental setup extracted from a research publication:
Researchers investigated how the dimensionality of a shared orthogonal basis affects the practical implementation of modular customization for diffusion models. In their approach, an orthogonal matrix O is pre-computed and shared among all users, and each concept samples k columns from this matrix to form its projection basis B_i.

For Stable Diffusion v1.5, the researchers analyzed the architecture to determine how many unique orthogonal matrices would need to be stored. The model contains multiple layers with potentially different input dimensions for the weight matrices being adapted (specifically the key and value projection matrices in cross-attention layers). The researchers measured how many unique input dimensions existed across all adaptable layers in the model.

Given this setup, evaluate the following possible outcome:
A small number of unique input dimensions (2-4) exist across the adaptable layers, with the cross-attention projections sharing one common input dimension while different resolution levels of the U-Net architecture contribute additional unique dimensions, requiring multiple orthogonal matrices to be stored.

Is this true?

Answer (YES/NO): YES